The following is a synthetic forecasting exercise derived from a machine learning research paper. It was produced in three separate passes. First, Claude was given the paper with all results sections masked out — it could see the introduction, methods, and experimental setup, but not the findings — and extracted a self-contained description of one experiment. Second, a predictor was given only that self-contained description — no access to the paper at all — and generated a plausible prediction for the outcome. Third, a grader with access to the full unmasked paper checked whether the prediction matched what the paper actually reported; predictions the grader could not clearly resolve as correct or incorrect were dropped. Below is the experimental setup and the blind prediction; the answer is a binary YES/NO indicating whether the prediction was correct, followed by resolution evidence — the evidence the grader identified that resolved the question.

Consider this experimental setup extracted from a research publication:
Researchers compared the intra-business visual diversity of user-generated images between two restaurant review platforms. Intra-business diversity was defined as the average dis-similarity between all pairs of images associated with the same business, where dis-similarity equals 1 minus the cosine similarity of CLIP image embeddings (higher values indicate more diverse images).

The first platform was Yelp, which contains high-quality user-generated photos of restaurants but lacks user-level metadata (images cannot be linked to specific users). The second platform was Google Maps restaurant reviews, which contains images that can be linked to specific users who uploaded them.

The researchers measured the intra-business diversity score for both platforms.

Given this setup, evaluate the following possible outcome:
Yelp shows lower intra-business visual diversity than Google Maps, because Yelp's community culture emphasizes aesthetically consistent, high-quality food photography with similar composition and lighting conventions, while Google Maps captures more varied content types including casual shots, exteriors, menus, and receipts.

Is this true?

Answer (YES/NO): NO